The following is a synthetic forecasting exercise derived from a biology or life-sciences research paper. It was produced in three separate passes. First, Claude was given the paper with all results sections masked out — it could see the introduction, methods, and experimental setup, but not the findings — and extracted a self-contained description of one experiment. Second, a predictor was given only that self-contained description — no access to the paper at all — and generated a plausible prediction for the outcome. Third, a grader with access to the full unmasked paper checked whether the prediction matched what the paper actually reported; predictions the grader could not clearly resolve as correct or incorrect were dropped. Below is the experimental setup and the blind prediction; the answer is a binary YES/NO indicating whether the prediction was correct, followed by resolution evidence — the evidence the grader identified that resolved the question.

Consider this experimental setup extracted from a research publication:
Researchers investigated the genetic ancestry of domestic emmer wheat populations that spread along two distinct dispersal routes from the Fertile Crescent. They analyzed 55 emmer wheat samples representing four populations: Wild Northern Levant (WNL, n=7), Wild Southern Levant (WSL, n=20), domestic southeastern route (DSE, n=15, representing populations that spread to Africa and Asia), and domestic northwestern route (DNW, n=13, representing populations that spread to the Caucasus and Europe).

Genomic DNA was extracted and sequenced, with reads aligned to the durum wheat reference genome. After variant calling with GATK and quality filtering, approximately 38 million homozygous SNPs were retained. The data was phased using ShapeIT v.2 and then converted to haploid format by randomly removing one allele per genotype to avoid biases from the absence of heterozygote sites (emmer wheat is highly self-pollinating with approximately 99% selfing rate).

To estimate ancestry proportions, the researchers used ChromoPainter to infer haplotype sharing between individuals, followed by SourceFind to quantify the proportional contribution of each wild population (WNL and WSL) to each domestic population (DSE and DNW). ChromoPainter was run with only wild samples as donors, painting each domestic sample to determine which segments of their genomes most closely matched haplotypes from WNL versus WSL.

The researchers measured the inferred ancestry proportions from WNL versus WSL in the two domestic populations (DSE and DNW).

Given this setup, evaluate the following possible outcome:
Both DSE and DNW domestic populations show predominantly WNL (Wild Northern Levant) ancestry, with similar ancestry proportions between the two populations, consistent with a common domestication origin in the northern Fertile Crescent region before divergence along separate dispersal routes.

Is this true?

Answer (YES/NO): NO